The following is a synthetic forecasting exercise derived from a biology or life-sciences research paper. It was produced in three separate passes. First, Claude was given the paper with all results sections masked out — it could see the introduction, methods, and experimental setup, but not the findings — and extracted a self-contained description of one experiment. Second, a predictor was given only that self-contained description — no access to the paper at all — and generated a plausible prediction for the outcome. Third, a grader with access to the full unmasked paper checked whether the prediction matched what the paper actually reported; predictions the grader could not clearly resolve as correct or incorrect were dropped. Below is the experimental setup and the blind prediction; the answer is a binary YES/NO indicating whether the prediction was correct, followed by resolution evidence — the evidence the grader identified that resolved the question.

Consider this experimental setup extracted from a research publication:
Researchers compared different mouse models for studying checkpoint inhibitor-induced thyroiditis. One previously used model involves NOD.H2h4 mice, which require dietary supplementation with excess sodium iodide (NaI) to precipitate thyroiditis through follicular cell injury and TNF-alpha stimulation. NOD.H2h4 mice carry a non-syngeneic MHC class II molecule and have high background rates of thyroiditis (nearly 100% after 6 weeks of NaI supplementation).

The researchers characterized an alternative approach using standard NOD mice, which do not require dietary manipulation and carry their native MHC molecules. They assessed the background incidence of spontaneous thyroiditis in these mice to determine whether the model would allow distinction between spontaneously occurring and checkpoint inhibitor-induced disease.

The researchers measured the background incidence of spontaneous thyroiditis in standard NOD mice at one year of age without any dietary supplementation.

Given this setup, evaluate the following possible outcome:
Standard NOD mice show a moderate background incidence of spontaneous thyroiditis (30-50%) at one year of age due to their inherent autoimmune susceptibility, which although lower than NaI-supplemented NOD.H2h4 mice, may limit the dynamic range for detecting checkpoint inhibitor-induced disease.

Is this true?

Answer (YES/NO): NO